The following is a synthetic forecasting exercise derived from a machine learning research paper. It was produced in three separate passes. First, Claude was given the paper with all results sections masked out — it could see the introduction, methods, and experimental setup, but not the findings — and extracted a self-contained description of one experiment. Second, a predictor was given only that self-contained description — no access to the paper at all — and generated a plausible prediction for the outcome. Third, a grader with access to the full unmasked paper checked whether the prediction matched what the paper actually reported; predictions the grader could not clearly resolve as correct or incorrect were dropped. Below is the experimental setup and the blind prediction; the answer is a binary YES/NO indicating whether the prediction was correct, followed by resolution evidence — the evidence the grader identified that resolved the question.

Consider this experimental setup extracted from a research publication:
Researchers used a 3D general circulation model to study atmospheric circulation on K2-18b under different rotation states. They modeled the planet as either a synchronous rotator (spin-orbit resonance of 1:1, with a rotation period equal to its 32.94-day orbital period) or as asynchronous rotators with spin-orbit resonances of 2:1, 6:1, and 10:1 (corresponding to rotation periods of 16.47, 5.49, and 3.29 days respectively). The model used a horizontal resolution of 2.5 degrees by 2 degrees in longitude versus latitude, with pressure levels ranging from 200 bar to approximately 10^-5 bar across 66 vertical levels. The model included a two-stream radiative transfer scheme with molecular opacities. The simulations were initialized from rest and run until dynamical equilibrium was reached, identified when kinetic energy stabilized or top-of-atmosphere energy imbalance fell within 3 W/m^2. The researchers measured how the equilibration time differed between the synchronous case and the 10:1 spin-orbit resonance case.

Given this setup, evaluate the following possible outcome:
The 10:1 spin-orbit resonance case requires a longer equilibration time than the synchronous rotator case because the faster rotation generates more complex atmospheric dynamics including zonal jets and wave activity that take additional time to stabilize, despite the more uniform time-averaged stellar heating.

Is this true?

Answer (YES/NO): YES